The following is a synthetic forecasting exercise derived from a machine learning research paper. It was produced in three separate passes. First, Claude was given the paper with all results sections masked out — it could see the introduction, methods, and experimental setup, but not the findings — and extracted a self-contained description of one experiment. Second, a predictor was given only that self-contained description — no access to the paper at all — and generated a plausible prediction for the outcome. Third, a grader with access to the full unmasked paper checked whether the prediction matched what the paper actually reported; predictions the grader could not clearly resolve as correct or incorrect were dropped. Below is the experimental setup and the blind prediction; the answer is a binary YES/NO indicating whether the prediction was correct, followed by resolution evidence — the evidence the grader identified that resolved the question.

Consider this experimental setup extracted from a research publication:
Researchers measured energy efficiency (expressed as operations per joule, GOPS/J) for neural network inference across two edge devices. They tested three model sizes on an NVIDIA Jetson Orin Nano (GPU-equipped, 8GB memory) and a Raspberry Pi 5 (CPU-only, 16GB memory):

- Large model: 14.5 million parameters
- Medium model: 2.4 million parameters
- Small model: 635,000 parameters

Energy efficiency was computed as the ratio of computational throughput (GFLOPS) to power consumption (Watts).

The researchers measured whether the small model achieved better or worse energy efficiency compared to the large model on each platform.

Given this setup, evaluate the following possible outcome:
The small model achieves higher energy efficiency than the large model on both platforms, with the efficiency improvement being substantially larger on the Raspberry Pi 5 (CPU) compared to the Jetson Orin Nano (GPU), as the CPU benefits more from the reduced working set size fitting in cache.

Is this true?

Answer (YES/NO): NO